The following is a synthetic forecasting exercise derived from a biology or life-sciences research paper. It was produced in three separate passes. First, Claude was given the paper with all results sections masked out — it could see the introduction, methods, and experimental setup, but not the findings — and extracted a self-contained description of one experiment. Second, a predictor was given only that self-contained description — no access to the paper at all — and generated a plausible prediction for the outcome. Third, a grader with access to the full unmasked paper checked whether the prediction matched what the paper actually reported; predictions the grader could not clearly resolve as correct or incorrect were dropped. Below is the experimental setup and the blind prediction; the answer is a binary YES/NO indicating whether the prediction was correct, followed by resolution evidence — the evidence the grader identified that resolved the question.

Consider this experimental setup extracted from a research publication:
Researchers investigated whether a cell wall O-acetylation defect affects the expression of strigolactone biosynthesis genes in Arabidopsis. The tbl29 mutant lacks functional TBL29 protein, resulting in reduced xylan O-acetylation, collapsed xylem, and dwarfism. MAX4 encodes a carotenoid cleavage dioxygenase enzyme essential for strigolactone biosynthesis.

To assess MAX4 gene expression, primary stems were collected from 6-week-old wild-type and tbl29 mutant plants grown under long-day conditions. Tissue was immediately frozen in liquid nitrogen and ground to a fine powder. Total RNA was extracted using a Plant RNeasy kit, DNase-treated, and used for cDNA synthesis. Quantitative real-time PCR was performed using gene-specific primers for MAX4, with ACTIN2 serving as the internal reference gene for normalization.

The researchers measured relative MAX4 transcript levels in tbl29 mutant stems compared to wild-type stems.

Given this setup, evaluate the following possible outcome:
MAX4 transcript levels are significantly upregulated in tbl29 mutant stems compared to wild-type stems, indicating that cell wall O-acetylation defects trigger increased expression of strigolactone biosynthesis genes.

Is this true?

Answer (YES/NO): NO